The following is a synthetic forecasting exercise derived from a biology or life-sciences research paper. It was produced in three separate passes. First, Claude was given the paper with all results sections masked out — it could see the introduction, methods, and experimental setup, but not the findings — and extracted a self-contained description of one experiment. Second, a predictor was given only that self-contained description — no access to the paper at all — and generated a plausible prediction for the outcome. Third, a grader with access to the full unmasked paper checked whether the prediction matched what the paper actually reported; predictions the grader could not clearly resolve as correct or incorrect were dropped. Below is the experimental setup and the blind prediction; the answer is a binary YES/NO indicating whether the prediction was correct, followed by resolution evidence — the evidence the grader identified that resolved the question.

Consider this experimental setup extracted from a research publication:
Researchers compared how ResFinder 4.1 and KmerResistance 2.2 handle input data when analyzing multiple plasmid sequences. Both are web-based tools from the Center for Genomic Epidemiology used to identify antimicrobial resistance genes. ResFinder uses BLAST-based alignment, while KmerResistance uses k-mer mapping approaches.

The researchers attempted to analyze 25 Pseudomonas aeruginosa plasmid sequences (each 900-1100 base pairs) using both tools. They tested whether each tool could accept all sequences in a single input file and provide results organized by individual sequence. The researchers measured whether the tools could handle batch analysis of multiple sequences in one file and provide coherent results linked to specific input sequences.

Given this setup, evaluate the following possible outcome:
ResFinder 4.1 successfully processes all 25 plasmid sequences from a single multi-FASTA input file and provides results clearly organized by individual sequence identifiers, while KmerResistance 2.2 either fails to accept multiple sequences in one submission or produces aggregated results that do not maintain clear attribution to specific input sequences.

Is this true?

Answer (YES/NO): YES